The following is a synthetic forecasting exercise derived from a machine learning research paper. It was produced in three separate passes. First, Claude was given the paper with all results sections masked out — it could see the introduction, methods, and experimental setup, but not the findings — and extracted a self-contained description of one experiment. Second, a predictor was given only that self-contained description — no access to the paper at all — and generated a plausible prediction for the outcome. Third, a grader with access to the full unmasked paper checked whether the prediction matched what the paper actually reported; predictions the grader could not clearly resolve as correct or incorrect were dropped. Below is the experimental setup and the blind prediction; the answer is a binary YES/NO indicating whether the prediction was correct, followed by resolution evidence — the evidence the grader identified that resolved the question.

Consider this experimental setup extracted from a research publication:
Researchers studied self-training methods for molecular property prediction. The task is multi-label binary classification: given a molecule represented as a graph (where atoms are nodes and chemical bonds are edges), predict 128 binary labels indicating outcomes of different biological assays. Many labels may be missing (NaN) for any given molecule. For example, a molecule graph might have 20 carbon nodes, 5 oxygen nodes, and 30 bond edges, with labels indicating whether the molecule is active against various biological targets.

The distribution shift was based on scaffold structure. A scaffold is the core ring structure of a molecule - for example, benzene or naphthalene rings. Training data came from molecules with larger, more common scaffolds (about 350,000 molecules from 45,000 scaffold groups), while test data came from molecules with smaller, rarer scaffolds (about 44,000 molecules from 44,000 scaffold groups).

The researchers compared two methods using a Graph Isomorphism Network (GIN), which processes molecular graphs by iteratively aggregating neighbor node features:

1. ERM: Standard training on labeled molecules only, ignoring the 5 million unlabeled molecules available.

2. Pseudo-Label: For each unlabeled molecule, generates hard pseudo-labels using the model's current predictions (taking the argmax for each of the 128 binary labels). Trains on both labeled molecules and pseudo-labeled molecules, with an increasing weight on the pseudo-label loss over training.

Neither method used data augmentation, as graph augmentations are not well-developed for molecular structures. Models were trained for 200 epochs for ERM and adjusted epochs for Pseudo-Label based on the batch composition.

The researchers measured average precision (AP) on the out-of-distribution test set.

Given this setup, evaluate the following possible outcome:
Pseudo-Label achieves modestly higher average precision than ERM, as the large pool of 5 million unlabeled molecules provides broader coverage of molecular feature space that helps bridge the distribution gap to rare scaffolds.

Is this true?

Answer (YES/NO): NO